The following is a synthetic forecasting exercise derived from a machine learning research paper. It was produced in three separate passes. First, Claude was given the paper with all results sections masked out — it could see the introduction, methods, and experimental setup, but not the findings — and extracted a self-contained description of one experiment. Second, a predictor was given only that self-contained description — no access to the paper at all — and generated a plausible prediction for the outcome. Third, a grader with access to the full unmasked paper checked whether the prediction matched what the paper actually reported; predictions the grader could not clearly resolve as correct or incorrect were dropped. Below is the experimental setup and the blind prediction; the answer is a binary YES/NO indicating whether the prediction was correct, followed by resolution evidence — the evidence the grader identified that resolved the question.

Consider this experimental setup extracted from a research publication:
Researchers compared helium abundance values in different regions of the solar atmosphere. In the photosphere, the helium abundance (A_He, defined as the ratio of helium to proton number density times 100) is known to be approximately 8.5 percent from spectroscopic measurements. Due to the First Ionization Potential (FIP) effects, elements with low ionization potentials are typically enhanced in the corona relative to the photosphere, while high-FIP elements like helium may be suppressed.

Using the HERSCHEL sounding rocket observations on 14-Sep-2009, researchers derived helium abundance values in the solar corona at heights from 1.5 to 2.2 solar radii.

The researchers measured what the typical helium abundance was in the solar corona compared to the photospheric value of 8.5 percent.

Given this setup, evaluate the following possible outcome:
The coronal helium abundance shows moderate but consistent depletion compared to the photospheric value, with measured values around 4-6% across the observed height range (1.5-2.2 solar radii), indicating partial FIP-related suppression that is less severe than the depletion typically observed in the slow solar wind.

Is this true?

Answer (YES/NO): NO